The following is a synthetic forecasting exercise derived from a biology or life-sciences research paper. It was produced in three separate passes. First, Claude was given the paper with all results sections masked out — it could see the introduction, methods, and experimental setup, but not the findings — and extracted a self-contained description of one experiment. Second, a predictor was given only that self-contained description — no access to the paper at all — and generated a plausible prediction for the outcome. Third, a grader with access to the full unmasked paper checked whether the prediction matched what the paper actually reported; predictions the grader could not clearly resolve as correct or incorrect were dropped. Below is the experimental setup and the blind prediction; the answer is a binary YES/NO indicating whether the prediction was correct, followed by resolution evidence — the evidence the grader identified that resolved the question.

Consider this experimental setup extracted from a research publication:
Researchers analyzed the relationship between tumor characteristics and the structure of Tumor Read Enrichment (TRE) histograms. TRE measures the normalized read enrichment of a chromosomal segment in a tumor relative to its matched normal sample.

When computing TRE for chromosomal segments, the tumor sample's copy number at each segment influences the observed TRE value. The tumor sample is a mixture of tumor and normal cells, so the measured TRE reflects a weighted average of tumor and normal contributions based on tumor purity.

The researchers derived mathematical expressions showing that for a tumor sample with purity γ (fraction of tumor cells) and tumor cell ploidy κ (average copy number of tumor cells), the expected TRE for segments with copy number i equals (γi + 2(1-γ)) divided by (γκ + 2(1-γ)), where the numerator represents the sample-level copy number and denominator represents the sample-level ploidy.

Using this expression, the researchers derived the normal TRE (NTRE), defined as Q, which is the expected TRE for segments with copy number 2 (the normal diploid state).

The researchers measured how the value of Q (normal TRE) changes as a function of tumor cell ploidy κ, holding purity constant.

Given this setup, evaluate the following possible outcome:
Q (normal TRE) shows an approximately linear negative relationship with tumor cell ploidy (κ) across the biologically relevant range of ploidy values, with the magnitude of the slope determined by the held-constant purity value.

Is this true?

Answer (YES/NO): NO